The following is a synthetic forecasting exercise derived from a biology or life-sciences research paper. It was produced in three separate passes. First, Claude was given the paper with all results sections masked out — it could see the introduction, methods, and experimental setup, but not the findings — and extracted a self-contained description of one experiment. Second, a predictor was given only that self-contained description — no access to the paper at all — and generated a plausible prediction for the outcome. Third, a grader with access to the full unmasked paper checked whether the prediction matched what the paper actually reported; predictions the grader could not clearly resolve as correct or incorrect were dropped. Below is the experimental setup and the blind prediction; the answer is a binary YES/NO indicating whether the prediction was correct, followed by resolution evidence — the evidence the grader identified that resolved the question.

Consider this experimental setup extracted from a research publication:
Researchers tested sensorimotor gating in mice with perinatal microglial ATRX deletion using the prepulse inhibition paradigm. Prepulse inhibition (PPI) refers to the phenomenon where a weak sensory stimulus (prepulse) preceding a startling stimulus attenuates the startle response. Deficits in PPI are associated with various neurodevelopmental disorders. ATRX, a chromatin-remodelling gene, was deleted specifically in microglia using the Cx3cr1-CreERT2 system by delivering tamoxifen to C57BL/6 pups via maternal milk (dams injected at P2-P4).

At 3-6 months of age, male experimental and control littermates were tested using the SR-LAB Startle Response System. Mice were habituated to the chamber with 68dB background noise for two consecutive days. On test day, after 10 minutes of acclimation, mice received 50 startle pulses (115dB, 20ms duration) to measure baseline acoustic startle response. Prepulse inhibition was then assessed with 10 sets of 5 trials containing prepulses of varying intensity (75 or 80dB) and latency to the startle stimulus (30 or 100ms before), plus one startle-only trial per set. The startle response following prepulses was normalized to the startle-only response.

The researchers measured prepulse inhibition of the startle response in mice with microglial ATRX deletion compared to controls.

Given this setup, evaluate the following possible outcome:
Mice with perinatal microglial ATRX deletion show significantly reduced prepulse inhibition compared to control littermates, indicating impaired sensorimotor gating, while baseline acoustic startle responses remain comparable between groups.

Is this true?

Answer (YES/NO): NO